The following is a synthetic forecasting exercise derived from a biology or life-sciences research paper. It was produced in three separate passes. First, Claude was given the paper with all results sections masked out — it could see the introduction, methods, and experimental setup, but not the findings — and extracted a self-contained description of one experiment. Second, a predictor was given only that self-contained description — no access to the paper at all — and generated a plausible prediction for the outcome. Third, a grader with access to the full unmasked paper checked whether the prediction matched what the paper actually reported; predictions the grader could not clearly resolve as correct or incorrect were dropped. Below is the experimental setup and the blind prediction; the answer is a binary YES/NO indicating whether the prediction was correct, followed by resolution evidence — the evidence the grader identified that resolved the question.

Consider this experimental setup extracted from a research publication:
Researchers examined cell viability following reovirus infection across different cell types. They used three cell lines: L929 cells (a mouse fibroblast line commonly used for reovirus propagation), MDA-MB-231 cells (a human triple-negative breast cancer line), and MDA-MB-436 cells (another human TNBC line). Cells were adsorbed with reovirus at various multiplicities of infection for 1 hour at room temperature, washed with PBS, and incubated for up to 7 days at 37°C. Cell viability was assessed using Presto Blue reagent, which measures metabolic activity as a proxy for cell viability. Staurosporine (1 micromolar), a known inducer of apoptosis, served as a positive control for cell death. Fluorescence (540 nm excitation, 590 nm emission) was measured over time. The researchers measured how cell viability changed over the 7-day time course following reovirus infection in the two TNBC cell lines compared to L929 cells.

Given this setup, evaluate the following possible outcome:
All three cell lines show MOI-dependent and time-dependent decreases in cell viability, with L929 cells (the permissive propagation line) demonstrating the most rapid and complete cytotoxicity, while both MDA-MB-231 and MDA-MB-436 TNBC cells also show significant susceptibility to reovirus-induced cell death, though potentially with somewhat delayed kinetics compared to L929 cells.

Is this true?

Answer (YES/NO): NO